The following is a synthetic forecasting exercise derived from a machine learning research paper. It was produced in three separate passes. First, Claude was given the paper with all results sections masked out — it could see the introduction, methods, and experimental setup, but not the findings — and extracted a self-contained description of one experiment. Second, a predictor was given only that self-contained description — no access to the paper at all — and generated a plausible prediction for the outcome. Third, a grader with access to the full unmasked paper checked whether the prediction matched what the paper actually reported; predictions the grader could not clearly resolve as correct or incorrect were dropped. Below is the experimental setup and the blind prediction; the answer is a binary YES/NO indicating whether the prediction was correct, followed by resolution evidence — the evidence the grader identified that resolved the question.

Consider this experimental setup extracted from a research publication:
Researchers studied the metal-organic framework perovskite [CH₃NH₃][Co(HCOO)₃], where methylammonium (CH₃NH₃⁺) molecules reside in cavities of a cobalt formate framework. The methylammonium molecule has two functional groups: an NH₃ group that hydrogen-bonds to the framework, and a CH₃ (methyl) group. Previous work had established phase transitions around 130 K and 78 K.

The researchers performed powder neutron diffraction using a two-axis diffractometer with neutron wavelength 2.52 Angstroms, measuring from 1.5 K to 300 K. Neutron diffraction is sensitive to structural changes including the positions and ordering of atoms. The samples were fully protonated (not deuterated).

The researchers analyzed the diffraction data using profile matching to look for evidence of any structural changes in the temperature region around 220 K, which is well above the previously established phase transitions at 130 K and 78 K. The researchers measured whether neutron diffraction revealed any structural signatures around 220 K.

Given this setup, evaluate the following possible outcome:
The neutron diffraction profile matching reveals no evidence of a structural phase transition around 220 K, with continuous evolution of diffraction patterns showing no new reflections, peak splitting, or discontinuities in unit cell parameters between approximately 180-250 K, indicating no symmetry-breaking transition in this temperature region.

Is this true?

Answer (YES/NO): NO